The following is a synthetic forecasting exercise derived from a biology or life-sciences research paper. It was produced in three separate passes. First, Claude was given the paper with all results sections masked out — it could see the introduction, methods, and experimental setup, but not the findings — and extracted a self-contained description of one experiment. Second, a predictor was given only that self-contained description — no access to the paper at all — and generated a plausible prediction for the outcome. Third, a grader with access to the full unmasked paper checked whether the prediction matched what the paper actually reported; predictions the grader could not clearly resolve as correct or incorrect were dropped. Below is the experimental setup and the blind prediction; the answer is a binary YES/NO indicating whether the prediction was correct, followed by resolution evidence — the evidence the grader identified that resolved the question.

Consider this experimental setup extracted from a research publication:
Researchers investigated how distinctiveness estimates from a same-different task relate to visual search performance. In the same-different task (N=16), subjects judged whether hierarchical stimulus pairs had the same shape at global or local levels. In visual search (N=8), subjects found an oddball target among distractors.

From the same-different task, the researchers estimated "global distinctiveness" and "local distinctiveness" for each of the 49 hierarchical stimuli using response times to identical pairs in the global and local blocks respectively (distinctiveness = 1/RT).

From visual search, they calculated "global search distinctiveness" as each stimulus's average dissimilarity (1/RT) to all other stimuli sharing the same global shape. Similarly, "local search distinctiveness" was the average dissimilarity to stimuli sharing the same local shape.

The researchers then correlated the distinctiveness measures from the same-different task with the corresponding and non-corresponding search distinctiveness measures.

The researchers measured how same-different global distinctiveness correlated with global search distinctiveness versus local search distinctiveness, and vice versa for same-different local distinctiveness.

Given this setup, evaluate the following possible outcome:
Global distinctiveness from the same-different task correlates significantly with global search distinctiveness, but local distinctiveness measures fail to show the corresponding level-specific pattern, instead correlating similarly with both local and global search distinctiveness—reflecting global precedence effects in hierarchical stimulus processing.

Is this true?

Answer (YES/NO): NO